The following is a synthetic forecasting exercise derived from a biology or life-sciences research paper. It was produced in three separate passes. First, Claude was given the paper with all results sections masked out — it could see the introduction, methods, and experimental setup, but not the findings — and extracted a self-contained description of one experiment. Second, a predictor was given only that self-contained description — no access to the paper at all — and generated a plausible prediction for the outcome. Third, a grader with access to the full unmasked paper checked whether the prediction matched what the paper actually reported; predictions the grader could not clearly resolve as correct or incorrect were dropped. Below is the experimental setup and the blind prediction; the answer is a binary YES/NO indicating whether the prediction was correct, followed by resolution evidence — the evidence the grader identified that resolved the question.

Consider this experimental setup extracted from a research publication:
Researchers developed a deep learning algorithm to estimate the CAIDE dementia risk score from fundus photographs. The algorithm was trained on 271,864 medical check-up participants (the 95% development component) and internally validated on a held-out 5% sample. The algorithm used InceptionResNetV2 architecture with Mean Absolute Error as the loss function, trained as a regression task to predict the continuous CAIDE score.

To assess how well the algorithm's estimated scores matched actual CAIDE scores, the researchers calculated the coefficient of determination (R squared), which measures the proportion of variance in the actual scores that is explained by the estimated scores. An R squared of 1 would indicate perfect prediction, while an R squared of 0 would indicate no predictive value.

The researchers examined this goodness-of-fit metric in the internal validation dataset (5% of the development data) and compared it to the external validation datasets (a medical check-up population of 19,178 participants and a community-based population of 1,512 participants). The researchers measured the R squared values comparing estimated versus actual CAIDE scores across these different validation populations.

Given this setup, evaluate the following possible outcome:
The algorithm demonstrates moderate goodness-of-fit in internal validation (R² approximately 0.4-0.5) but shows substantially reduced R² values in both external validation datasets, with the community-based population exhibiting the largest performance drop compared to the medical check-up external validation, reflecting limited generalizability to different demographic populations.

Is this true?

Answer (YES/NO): NO